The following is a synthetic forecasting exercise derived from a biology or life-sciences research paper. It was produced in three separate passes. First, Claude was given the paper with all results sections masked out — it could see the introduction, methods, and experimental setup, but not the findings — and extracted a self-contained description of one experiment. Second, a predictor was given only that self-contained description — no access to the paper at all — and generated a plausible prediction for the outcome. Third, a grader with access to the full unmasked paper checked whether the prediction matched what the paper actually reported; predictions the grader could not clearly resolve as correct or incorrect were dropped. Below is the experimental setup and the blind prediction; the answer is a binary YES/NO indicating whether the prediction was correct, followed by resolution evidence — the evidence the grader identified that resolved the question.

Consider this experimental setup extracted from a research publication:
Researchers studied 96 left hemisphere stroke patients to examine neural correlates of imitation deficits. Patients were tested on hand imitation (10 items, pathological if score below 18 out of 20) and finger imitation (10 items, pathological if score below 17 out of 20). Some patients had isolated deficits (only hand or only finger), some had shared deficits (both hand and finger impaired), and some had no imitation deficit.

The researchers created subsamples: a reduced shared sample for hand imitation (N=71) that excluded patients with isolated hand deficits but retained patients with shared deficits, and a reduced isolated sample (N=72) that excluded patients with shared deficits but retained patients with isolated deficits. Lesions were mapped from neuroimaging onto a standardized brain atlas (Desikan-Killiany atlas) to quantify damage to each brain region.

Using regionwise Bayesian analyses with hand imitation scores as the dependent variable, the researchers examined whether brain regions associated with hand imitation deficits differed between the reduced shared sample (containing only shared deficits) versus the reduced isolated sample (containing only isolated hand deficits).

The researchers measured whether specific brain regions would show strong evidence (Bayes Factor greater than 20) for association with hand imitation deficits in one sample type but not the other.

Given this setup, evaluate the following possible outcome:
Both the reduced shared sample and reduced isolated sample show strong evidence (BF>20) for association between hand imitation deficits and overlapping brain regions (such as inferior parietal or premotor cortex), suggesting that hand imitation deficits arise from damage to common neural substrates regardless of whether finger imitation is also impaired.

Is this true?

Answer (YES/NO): NO